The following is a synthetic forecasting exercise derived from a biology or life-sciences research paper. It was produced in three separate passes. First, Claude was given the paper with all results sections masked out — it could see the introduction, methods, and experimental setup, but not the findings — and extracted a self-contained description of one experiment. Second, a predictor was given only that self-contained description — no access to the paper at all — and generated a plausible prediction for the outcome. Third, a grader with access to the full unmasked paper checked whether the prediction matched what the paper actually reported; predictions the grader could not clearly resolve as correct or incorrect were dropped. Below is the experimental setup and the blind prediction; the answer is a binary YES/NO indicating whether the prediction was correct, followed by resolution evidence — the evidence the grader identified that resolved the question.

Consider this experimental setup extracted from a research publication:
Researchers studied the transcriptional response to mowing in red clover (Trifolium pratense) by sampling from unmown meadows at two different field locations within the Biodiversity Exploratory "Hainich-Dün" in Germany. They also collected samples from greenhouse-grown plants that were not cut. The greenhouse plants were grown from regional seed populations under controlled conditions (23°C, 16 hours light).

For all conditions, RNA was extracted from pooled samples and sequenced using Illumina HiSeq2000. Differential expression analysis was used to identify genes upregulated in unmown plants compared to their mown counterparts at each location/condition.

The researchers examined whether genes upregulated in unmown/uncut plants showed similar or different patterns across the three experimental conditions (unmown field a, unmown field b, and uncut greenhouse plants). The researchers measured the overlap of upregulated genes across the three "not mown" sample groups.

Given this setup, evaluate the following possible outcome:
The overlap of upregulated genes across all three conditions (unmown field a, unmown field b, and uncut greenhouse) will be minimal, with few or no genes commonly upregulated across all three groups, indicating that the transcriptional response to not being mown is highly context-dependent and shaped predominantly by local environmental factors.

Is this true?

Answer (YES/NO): YES